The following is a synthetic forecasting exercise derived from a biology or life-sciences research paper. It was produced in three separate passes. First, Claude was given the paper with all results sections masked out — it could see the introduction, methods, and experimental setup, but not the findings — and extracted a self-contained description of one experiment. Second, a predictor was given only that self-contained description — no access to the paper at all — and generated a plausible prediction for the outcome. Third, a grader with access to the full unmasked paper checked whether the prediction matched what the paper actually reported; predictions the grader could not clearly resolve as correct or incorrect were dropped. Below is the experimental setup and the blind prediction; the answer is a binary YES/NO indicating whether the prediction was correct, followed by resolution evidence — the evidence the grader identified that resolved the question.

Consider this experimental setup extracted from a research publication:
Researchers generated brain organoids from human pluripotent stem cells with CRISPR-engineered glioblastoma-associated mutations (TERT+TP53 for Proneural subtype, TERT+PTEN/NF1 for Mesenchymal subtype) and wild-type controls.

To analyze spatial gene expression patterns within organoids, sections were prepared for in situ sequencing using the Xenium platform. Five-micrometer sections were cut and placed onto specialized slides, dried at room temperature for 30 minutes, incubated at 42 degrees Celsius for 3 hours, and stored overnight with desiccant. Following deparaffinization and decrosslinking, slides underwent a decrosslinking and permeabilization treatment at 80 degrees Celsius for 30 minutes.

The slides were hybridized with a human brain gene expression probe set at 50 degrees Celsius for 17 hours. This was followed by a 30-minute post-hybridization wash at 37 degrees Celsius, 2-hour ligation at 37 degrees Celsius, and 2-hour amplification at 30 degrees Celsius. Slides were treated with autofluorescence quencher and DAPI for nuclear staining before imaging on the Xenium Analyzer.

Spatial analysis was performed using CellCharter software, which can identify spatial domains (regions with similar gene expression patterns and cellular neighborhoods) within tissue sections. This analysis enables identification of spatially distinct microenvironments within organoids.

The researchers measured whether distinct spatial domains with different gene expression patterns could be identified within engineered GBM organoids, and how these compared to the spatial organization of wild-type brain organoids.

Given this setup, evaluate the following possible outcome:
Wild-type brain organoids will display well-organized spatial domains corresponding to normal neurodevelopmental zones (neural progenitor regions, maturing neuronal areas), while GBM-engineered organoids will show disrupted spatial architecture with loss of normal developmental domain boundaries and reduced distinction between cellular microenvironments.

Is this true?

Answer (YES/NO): YES